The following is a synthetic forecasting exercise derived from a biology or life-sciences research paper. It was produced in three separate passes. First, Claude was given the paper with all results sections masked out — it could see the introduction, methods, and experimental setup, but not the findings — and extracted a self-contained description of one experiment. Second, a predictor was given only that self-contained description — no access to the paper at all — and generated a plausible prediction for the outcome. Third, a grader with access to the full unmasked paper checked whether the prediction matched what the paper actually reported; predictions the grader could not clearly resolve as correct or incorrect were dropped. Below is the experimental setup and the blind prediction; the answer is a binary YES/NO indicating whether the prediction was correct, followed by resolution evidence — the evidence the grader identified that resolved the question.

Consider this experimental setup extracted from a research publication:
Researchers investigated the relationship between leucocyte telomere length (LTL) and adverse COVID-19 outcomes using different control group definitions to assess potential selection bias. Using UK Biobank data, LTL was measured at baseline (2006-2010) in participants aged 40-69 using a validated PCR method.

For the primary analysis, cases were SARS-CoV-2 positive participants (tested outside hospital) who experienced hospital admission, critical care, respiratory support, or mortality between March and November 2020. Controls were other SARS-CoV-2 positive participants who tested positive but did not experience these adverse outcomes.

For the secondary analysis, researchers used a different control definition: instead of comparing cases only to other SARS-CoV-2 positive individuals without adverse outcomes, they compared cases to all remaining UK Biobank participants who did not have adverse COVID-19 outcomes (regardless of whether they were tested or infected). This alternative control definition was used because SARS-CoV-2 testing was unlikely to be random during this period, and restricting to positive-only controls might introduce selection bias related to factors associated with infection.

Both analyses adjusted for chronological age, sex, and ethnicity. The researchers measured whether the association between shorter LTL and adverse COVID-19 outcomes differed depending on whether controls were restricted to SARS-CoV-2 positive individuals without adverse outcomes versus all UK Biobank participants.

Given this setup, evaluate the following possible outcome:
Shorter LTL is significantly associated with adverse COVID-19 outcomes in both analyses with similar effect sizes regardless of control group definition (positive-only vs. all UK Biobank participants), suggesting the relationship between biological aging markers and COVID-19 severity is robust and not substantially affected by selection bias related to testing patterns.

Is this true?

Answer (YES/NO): YES